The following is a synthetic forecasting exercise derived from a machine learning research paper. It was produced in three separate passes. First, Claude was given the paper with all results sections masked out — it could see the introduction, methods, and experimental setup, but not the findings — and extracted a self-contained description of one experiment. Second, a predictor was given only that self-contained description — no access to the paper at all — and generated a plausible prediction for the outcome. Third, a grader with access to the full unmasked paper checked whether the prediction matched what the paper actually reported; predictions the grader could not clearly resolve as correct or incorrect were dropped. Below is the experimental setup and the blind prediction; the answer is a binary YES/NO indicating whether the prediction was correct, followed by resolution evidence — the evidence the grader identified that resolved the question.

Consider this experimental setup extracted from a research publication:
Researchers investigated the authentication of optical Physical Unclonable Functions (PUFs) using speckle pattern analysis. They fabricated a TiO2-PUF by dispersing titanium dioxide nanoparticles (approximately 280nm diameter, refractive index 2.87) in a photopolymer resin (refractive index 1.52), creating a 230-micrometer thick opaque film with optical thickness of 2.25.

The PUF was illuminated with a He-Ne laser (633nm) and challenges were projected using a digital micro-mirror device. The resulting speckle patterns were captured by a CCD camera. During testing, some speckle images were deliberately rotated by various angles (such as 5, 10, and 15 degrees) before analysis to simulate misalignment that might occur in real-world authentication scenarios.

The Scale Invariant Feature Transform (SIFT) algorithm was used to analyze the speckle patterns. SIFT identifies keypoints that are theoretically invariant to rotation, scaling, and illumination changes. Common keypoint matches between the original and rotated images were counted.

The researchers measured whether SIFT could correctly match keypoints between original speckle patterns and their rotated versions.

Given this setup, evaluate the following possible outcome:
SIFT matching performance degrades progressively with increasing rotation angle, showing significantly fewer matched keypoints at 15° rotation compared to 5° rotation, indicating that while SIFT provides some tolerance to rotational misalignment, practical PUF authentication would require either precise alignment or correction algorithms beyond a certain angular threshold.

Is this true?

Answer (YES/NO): NO